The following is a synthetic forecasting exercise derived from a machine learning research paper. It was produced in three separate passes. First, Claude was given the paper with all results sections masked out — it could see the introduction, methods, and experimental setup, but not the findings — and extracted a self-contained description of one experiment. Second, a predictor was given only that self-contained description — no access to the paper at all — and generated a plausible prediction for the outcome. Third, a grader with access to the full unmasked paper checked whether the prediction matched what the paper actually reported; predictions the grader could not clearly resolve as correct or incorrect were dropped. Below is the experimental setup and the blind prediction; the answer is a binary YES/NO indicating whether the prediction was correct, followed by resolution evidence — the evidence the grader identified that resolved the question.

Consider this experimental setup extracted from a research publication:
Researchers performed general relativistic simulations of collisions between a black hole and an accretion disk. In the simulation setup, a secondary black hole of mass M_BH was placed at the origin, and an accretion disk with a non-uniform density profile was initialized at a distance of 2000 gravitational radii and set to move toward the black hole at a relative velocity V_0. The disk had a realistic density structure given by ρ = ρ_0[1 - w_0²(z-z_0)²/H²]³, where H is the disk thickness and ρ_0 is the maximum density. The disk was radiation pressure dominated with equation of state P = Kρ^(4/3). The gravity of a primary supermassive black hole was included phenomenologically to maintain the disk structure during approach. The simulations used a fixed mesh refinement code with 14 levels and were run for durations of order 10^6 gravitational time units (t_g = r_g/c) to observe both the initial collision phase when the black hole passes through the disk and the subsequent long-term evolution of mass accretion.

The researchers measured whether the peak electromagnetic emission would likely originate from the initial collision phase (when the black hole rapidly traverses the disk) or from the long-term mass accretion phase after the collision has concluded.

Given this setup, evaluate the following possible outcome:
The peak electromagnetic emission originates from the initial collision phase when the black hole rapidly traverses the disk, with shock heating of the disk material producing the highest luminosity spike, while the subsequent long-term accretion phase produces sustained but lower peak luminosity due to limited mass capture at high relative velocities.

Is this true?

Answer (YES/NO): NO